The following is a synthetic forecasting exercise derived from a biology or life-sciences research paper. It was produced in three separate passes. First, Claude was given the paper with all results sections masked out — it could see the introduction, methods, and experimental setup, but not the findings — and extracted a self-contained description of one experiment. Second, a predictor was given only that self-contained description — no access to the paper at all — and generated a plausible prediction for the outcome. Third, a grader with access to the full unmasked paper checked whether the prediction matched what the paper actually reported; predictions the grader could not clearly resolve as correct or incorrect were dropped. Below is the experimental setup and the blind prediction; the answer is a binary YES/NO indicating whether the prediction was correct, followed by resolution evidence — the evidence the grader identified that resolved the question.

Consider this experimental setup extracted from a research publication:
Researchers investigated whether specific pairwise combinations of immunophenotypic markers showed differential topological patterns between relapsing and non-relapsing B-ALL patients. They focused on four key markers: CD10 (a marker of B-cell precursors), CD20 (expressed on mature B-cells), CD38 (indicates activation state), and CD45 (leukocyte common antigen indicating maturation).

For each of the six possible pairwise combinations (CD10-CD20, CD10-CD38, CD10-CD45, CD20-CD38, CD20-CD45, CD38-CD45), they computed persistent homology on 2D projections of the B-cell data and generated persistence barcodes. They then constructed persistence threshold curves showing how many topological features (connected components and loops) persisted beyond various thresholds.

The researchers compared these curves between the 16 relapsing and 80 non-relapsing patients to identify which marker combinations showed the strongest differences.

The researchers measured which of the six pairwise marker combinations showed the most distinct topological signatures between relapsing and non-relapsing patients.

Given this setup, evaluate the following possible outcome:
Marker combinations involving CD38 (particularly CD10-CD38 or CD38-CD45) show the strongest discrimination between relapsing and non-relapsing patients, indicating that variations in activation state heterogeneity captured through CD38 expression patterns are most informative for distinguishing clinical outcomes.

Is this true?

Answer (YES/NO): NO